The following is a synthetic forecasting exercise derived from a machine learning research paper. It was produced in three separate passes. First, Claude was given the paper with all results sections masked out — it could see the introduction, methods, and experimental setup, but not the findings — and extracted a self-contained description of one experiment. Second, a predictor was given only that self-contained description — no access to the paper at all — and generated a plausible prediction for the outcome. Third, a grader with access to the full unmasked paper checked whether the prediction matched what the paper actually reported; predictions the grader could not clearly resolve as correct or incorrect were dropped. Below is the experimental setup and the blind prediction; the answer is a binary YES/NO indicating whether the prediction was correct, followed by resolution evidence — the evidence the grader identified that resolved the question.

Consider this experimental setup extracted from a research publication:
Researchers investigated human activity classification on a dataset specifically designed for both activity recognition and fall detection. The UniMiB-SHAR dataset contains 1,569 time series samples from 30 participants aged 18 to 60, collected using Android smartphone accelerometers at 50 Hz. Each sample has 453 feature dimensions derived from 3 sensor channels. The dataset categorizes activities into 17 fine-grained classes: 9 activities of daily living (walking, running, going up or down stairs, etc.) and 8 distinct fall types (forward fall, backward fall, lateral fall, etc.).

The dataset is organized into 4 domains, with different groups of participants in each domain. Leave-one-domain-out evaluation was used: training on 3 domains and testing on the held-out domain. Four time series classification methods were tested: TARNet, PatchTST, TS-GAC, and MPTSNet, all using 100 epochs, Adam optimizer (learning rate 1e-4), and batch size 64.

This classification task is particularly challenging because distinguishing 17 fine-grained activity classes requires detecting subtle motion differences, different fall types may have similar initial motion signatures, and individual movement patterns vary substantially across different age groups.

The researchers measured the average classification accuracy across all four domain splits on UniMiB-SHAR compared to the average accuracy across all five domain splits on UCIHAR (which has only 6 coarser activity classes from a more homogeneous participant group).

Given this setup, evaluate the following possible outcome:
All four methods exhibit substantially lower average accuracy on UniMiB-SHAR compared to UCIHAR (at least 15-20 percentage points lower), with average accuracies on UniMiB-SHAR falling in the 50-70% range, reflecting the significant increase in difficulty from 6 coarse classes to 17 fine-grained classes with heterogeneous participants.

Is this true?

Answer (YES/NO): NO